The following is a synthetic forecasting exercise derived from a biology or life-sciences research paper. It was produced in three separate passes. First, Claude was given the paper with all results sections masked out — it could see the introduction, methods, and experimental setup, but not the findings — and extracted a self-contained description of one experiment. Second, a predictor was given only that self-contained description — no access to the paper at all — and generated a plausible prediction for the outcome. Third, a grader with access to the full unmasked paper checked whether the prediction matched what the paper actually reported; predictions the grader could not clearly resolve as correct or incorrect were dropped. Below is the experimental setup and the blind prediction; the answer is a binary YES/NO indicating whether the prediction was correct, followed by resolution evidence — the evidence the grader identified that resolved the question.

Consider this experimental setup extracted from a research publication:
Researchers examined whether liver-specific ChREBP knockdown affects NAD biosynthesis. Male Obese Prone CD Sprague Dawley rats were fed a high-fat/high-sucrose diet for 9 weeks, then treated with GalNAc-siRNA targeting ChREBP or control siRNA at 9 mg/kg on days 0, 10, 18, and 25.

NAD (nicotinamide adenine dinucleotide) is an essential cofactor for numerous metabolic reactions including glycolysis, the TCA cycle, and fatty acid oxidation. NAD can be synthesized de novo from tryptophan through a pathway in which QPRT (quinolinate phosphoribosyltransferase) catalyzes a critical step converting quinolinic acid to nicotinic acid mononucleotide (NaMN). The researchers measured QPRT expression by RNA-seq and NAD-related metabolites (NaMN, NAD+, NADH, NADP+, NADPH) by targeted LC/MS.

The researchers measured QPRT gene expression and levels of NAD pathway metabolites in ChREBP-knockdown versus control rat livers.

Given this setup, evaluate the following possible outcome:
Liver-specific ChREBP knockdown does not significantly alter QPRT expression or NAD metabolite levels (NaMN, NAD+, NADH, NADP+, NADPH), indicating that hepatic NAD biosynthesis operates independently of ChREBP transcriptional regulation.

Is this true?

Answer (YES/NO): NO